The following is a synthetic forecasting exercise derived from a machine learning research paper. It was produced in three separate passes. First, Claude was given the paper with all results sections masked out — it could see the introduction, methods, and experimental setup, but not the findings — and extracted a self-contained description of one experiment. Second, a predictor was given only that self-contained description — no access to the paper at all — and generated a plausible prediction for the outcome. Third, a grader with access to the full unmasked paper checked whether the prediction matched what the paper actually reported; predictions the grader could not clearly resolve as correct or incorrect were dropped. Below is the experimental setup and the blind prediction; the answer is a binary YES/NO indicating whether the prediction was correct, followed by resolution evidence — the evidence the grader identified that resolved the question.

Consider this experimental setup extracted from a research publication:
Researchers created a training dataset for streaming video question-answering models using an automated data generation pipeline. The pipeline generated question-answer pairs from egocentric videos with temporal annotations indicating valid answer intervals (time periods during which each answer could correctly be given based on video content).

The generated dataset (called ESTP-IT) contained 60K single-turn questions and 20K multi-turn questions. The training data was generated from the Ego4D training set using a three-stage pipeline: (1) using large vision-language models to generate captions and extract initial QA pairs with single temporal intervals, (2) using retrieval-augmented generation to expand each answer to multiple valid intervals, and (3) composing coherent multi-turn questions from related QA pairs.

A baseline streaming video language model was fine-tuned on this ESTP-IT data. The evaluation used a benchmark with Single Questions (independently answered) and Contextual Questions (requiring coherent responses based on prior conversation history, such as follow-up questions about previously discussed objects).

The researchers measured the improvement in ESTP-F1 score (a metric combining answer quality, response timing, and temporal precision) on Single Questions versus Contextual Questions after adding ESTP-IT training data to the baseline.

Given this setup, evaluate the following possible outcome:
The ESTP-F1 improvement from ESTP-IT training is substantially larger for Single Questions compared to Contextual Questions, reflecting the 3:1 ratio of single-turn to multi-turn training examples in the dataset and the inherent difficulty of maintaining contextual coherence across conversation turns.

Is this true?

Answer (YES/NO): NO